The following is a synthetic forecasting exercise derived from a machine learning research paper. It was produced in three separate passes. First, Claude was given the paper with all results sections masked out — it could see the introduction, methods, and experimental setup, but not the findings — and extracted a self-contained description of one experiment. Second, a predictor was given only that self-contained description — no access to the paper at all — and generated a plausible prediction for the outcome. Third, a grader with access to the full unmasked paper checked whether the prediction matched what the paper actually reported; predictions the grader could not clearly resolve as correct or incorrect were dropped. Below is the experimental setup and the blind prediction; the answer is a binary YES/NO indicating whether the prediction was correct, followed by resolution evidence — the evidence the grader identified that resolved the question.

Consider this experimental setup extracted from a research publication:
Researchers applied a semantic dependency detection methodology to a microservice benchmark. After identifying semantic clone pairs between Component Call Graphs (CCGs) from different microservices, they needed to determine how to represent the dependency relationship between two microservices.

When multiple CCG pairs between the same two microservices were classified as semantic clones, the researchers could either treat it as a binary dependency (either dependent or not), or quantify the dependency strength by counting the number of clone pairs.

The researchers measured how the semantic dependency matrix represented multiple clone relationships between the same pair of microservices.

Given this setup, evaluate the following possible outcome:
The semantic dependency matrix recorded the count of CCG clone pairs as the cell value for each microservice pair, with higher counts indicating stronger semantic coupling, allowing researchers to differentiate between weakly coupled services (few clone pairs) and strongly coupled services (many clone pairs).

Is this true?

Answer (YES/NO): YES